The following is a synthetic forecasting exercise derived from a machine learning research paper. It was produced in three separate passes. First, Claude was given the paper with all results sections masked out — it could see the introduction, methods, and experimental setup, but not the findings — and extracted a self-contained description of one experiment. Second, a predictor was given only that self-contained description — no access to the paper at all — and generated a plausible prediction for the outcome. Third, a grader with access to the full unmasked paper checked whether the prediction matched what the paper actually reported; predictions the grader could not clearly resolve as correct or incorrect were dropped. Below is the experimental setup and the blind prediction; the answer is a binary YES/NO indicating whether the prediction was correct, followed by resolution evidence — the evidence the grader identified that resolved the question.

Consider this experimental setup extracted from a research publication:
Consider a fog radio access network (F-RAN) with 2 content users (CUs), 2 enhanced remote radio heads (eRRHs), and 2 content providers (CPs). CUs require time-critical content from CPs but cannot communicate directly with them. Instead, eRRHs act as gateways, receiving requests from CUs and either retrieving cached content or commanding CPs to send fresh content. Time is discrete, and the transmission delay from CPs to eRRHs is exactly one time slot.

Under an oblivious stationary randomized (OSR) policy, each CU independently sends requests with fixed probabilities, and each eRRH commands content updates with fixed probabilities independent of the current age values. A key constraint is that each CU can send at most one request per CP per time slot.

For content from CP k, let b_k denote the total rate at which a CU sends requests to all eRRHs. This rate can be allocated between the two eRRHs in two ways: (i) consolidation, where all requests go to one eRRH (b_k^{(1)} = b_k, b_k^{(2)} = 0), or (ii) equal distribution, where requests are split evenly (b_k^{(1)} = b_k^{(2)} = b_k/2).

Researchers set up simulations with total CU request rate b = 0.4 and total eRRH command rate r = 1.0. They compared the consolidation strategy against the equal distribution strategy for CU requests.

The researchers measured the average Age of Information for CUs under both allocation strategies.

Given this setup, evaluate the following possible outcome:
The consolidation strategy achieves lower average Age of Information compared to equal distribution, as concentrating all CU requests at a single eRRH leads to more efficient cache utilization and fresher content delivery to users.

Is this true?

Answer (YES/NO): YES